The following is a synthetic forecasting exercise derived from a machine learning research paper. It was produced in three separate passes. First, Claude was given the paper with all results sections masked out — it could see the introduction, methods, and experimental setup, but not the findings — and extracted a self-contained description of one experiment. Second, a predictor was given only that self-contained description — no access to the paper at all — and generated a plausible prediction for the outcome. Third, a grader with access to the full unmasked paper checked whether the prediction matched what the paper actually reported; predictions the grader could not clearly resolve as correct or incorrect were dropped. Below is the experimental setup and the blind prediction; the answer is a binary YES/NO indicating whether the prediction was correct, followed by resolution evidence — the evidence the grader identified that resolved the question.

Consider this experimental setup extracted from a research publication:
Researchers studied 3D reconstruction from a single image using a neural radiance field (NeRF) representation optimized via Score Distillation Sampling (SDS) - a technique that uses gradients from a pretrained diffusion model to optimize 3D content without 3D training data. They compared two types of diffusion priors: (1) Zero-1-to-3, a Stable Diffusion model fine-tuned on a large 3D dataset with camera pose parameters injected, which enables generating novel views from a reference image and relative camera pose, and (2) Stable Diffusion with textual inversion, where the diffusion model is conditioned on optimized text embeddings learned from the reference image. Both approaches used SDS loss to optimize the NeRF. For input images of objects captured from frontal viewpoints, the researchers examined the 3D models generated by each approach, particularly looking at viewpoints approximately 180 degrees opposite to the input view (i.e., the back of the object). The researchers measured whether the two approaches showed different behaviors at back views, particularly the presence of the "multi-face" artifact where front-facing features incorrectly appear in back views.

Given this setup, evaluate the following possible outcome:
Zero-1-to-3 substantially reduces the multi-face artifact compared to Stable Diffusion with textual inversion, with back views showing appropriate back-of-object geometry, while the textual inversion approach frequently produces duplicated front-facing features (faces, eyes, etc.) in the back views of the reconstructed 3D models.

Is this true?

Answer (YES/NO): YES